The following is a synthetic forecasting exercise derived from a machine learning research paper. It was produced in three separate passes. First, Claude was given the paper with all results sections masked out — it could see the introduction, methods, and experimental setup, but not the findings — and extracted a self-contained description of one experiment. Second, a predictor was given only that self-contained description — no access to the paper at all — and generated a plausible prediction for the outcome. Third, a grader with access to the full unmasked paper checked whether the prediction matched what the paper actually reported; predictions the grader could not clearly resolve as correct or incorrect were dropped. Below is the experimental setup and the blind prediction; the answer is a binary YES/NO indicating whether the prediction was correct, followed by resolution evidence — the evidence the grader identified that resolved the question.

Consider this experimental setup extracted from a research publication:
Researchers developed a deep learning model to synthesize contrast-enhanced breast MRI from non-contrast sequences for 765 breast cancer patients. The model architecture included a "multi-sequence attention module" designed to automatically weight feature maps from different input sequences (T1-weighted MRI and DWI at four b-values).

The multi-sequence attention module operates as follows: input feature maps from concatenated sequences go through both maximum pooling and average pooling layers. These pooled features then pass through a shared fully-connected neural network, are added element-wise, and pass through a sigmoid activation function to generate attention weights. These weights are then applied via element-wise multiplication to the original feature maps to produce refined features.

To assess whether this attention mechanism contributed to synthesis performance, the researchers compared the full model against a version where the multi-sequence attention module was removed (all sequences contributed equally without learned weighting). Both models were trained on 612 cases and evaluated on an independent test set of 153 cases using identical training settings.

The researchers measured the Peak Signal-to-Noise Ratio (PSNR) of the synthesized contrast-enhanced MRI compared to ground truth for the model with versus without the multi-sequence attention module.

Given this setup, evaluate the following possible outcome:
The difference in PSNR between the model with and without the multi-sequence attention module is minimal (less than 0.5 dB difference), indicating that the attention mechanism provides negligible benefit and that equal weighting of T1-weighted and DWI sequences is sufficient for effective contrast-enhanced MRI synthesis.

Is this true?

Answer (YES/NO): NO